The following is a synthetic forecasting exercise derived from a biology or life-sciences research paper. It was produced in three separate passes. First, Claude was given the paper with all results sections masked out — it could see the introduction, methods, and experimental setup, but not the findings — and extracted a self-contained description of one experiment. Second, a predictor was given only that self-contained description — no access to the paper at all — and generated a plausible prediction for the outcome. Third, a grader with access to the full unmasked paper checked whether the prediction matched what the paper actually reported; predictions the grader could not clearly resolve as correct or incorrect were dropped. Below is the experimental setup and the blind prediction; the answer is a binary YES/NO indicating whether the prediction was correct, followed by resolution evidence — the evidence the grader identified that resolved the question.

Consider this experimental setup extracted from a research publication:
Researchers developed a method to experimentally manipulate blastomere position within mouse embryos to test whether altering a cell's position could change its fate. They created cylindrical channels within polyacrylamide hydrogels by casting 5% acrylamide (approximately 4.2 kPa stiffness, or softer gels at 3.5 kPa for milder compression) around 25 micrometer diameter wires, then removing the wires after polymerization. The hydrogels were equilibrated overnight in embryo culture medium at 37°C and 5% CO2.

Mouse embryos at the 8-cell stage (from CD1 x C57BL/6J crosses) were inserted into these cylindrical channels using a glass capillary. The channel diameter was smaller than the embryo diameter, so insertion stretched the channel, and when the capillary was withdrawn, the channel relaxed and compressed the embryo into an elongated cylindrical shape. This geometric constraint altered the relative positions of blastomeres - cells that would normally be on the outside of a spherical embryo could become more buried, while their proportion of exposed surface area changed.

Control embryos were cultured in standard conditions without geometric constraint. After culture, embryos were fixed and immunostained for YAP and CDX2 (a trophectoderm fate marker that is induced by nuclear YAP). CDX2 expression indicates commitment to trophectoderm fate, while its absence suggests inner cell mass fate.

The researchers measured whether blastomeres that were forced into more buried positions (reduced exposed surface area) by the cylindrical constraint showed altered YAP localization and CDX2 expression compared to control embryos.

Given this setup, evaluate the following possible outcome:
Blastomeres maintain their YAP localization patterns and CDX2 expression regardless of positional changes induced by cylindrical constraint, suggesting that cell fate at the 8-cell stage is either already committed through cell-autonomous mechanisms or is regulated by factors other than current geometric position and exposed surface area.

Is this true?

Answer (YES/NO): NO